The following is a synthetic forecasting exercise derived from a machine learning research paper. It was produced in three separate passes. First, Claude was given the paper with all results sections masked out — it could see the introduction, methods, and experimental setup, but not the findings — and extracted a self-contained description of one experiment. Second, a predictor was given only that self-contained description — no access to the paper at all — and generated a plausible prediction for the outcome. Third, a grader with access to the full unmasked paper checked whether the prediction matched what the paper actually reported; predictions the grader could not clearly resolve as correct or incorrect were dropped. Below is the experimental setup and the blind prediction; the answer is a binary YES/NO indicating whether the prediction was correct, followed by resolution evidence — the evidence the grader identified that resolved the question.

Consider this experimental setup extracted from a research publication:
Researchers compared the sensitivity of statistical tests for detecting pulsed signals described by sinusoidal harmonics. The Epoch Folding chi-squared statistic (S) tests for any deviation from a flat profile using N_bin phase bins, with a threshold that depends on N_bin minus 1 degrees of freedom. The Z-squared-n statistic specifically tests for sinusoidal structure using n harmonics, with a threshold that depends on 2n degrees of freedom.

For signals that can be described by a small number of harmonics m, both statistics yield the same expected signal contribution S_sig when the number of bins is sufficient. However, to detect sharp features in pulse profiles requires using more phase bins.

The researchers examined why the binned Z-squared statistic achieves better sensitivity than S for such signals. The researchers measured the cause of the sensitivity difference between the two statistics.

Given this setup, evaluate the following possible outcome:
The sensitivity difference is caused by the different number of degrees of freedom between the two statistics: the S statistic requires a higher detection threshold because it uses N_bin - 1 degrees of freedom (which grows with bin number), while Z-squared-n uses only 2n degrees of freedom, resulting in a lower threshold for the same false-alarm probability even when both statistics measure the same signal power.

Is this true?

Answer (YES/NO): YES